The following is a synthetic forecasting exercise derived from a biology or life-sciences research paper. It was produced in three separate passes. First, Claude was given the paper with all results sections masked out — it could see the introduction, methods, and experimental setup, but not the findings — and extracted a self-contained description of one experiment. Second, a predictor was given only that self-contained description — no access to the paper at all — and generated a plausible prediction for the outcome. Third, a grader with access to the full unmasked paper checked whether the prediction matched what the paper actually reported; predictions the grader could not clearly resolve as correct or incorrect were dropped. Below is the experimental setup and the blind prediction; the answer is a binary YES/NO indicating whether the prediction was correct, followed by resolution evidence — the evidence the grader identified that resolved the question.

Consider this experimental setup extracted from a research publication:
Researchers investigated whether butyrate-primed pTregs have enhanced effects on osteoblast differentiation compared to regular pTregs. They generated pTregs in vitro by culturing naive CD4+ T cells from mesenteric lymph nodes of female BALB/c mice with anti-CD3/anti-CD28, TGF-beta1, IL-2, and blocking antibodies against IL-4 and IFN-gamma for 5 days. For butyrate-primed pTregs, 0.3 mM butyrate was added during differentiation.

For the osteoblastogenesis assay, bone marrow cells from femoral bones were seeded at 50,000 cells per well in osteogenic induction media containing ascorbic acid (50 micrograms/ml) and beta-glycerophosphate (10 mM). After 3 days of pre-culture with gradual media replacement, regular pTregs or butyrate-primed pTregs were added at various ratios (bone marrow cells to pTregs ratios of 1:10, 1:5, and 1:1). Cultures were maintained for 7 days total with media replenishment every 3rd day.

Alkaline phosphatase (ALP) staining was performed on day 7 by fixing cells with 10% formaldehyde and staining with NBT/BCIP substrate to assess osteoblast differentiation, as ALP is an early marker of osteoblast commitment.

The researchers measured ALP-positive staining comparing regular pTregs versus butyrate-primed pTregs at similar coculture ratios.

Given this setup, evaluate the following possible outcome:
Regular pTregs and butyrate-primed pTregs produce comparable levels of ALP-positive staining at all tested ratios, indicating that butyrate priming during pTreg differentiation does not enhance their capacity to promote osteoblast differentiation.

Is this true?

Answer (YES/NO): YES